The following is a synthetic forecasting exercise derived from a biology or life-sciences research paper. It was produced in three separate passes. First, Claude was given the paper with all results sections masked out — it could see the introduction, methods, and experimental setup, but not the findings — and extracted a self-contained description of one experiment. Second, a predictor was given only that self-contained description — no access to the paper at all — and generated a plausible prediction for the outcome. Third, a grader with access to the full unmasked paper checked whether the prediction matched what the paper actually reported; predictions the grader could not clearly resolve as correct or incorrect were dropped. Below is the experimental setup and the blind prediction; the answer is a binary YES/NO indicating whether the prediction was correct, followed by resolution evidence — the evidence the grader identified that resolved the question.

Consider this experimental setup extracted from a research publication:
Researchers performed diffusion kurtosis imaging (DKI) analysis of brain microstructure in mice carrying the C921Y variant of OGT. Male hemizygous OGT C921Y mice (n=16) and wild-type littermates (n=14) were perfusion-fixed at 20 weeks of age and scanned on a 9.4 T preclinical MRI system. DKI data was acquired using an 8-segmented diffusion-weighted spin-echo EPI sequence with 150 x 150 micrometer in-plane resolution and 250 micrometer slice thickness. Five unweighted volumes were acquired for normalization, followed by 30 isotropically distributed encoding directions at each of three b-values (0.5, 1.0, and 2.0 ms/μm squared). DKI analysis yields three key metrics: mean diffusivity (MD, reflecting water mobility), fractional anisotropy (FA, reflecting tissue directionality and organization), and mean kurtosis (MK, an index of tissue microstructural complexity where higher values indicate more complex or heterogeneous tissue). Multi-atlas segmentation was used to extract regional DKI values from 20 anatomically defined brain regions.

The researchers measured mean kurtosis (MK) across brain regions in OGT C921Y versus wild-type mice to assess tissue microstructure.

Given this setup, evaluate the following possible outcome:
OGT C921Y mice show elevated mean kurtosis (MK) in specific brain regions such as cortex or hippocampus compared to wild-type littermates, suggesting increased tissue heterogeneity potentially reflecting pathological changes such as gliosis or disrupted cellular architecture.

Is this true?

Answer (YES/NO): NO